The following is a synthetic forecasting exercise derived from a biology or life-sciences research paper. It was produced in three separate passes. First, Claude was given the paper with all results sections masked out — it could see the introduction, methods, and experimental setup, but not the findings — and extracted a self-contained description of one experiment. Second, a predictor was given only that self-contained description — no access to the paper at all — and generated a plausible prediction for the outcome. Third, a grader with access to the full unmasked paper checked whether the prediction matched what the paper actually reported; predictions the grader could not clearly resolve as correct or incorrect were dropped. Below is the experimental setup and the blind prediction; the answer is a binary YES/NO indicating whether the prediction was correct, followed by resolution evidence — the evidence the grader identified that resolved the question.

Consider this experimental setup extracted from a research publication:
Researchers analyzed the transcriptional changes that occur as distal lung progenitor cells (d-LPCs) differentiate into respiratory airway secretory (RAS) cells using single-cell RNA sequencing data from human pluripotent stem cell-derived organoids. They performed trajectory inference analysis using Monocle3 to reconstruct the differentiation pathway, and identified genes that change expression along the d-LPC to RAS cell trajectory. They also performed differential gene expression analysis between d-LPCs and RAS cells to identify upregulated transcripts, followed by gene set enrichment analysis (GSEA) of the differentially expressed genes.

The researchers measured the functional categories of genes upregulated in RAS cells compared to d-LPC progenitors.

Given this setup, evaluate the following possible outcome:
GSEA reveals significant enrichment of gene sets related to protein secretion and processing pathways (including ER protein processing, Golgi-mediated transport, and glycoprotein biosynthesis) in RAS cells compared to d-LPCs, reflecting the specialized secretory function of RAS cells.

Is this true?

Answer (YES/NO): NO